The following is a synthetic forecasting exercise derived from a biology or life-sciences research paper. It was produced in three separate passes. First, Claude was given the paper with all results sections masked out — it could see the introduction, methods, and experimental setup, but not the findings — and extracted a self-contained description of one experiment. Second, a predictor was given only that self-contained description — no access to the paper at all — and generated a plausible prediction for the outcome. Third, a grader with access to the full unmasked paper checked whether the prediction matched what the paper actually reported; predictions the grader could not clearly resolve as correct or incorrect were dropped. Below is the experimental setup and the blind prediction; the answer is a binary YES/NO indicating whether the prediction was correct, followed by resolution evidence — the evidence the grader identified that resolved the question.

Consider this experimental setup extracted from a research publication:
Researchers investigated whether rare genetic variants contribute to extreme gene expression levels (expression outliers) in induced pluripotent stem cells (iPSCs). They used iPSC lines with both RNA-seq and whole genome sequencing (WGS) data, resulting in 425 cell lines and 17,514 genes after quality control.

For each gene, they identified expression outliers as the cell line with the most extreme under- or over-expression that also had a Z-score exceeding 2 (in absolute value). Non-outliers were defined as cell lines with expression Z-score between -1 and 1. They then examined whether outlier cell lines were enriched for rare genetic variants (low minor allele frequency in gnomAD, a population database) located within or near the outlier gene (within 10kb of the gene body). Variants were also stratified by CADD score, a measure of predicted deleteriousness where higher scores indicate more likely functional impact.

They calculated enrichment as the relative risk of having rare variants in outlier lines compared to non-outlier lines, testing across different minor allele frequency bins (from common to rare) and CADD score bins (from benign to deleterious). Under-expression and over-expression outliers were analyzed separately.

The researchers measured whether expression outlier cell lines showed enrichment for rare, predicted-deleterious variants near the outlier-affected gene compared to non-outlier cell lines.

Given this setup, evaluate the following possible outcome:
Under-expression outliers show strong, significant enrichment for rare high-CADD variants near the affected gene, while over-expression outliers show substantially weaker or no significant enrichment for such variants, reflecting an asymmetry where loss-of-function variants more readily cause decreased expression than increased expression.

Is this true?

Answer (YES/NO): YES